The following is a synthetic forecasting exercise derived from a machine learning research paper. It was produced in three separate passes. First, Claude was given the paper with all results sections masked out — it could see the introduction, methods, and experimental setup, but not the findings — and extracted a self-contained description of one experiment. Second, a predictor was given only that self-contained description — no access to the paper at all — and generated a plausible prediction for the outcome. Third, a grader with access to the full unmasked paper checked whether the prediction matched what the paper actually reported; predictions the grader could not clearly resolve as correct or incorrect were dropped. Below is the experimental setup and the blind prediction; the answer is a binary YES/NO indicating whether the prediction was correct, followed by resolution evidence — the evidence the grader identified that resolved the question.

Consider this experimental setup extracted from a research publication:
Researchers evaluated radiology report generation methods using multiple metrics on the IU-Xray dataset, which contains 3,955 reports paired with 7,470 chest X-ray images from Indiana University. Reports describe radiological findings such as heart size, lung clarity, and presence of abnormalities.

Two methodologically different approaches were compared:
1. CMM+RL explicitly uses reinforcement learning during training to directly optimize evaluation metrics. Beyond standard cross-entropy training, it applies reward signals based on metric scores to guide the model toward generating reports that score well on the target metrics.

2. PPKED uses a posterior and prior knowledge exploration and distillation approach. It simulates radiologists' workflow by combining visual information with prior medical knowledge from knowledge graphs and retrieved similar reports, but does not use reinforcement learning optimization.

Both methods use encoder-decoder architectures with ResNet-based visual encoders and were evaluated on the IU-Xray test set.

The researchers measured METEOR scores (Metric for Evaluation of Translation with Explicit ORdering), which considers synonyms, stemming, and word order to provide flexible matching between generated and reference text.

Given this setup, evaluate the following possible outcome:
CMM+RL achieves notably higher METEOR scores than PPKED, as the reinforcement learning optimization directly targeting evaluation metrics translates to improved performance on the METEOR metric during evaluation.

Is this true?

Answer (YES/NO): YES